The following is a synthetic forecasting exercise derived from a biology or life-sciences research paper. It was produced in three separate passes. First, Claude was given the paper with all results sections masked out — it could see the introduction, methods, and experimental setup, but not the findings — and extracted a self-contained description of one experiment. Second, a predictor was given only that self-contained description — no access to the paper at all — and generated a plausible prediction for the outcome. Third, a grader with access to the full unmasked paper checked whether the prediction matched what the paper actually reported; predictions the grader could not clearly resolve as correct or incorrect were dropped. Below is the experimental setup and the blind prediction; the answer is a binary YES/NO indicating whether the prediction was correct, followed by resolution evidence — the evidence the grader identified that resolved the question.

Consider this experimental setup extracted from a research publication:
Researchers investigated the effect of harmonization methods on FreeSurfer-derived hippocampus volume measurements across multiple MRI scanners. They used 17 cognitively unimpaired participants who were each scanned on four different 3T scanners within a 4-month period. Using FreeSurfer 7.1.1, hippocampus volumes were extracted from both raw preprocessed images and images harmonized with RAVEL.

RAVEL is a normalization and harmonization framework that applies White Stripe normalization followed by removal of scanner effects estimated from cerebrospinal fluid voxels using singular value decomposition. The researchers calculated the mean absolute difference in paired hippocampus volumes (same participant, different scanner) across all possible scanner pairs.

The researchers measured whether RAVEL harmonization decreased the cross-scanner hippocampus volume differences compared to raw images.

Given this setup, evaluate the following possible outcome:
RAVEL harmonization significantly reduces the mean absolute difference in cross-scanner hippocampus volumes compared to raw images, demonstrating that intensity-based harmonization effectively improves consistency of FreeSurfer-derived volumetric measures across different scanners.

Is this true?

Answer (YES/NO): NO